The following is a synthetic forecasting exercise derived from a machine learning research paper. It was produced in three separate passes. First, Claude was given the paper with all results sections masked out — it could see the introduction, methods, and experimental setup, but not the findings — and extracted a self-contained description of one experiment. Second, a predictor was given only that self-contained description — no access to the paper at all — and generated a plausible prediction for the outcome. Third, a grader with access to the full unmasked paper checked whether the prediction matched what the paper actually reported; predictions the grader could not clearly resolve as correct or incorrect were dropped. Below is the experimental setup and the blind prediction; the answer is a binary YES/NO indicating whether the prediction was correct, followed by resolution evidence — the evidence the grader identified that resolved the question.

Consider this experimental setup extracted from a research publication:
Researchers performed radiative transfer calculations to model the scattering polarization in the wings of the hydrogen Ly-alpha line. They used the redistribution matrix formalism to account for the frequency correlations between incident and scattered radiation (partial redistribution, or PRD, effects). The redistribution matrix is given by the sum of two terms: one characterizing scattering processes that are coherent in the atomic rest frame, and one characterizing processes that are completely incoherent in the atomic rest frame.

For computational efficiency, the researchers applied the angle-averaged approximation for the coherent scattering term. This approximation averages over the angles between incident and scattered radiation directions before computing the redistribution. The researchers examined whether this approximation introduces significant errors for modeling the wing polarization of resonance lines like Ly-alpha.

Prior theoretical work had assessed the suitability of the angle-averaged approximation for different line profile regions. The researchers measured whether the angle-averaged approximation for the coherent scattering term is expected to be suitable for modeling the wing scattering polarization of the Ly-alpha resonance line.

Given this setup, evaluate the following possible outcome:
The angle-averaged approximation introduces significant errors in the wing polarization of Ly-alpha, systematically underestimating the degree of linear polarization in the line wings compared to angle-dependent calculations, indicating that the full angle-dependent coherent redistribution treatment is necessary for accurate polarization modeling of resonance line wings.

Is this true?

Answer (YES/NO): NO